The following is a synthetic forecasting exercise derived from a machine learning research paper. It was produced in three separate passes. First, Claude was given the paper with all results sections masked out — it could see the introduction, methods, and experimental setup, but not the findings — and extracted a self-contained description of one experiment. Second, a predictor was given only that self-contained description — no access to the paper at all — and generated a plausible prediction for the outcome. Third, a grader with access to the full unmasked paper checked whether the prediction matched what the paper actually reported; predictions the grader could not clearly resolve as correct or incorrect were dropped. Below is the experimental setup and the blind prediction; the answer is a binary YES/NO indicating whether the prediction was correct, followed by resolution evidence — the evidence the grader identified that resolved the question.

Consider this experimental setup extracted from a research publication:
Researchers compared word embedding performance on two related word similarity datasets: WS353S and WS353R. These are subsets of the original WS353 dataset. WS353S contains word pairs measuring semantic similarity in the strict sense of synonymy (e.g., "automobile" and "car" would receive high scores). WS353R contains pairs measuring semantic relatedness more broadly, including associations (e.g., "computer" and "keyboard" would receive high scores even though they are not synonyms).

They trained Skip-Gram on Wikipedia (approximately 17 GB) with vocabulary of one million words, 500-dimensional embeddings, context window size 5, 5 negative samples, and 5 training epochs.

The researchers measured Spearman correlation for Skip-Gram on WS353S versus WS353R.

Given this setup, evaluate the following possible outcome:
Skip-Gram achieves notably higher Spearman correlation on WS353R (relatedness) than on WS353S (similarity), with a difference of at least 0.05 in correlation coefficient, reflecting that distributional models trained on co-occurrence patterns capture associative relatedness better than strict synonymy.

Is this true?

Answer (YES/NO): NO